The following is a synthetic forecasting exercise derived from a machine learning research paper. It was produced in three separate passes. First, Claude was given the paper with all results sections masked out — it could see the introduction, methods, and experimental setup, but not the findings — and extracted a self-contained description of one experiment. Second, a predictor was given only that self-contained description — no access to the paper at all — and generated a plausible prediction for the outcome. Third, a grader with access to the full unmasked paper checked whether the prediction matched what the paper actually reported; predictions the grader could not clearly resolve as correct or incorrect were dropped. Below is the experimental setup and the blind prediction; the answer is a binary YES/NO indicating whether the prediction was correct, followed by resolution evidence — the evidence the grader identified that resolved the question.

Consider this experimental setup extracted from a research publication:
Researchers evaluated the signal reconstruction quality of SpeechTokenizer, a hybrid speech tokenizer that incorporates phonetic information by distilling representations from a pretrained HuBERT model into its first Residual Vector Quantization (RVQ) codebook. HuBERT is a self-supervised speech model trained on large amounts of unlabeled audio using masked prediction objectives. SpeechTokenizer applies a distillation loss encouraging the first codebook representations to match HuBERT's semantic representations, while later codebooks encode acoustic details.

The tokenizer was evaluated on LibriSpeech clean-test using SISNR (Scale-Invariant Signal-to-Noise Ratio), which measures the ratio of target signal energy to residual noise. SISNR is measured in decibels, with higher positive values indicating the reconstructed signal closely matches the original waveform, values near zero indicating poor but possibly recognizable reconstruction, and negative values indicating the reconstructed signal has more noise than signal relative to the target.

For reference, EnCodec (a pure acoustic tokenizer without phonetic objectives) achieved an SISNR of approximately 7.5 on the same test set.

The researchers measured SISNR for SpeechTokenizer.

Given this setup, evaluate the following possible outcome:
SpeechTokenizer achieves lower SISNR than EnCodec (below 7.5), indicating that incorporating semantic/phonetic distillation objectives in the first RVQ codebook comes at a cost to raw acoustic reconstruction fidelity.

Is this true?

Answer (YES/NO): YES